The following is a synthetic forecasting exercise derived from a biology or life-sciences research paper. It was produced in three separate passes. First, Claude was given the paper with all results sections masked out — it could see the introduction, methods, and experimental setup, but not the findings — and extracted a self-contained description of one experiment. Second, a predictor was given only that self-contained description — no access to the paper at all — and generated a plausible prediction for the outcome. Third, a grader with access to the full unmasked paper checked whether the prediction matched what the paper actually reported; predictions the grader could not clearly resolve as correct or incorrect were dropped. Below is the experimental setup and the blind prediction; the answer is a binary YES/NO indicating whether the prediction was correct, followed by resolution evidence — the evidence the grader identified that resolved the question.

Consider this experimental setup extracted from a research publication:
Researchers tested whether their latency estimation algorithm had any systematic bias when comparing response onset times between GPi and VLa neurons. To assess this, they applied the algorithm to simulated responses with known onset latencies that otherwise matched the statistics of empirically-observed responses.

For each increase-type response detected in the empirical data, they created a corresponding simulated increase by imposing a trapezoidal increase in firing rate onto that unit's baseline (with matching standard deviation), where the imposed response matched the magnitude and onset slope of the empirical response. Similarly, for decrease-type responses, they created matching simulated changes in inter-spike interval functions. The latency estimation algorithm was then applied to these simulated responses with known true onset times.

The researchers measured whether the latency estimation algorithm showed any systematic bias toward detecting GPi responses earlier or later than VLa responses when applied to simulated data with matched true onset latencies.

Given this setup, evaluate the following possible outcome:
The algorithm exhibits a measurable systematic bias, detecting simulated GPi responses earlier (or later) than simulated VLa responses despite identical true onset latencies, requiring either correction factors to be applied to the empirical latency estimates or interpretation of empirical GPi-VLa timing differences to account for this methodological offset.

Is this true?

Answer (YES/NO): NO